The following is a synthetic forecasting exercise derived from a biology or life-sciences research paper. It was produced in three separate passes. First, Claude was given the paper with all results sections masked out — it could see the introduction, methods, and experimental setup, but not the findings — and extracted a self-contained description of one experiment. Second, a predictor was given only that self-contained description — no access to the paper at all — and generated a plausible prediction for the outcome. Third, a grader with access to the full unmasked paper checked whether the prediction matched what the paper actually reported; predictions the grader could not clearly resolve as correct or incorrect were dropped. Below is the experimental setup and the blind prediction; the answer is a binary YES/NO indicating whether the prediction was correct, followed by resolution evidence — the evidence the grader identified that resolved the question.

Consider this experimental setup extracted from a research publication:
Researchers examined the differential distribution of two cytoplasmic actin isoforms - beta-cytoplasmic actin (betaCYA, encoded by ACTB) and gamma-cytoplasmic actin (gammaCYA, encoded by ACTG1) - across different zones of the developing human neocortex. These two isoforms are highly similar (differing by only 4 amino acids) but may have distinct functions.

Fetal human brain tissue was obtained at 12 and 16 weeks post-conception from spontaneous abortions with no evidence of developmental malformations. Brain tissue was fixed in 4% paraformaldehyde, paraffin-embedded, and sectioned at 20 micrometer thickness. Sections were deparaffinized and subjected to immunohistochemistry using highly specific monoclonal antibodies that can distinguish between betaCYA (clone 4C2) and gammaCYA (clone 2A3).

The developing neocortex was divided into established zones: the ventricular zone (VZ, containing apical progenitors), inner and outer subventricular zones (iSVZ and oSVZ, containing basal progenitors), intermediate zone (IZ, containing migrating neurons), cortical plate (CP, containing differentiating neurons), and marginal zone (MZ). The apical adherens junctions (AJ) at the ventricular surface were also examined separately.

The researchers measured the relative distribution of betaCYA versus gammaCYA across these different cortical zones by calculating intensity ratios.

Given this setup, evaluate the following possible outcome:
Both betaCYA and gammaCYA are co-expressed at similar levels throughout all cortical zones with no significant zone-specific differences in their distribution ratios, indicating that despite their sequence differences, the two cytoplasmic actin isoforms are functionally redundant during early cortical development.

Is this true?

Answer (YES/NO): NO